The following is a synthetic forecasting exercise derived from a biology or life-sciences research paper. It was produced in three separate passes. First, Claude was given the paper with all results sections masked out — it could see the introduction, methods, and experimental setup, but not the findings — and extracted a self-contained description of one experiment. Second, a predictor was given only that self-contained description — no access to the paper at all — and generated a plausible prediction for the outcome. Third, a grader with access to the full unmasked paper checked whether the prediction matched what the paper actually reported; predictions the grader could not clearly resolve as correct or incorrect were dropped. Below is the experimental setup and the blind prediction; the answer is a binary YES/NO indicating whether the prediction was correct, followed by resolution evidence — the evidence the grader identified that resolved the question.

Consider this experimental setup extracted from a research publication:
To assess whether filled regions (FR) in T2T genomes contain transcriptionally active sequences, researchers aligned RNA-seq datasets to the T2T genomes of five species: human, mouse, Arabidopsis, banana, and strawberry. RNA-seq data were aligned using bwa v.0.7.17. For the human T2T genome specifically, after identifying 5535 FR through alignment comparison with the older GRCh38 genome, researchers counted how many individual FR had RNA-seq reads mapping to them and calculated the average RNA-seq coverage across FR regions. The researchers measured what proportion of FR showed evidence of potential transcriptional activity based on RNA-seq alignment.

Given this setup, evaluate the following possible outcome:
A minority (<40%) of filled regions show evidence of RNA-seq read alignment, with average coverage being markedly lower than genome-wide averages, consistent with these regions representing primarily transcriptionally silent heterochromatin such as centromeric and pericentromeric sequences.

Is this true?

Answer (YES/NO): NO